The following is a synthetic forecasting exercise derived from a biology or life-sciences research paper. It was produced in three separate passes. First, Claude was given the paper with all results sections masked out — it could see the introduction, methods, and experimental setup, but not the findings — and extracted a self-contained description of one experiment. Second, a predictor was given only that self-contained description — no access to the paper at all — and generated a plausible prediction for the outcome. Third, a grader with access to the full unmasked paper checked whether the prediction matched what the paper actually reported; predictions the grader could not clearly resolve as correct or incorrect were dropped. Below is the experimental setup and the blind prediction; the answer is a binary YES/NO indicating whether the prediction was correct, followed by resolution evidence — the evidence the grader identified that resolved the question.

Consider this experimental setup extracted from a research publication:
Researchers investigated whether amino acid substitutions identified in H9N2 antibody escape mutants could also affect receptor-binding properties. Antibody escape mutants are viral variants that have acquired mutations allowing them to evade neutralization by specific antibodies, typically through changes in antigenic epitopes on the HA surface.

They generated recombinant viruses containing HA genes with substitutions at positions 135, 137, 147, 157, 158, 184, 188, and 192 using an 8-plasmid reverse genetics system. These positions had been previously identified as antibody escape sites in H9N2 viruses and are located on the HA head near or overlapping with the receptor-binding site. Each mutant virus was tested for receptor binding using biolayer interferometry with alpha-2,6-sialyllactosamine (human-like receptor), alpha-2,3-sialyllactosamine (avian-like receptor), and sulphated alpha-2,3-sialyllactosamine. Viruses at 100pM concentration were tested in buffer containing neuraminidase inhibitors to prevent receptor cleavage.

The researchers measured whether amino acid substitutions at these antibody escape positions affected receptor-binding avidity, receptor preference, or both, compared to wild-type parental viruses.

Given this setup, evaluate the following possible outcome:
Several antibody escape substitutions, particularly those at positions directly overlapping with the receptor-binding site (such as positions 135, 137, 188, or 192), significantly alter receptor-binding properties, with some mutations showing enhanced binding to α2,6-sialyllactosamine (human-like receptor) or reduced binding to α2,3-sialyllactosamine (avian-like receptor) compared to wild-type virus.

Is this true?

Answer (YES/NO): YES